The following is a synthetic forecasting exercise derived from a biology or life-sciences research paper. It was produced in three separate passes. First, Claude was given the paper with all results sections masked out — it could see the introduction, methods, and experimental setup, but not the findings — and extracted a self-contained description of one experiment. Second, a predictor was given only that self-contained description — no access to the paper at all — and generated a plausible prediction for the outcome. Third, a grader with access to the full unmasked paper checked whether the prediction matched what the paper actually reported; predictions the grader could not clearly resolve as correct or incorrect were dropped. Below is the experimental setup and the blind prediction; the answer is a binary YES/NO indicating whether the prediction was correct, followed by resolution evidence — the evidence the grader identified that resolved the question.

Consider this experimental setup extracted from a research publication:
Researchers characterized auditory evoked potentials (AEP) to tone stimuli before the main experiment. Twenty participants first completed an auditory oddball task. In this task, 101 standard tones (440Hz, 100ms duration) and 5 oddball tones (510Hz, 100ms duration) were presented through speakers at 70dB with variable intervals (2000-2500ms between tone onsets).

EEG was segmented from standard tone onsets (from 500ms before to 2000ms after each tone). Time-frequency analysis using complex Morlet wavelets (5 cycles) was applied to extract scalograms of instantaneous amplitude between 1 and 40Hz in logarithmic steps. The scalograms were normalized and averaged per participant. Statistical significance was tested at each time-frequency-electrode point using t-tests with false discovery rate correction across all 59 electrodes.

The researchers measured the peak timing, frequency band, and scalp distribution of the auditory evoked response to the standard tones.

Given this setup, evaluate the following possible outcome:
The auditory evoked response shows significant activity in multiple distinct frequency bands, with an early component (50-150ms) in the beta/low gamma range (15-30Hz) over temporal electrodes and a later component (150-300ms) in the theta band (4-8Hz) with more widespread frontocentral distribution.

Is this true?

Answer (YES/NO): NO